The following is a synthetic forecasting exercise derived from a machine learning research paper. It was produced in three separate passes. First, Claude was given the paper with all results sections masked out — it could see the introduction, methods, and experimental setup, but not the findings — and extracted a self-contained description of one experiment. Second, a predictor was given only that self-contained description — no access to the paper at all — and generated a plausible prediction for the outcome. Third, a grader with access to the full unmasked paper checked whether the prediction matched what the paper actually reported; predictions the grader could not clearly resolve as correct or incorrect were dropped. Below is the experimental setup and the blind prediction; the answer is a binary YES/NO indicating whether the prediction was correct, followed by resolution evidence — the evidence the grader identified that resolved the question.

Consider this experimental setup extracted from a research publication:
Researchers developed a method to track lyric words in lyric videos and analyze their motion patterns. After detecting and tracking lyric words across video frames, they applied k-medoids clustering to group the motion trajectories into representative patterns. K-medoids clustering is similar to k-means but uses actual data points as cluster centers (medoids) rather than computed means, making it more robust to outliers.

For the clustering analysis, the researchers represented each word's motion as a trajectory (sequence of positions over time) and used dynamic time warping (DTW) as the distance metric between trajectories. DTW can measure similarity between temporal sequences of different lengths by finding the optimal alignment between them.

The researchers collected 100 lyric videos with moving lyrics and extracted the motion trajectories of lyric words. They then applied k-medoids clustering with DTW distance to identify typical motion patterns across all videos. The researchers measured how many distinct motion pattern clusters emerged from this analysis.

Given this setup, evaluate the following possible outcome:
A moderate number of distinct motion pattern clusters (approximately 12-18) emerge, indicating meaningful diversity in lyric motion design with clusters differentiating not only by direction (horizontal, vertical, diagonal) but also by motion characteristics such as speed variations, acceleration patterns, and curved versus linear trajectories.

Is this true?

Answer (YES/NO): NO